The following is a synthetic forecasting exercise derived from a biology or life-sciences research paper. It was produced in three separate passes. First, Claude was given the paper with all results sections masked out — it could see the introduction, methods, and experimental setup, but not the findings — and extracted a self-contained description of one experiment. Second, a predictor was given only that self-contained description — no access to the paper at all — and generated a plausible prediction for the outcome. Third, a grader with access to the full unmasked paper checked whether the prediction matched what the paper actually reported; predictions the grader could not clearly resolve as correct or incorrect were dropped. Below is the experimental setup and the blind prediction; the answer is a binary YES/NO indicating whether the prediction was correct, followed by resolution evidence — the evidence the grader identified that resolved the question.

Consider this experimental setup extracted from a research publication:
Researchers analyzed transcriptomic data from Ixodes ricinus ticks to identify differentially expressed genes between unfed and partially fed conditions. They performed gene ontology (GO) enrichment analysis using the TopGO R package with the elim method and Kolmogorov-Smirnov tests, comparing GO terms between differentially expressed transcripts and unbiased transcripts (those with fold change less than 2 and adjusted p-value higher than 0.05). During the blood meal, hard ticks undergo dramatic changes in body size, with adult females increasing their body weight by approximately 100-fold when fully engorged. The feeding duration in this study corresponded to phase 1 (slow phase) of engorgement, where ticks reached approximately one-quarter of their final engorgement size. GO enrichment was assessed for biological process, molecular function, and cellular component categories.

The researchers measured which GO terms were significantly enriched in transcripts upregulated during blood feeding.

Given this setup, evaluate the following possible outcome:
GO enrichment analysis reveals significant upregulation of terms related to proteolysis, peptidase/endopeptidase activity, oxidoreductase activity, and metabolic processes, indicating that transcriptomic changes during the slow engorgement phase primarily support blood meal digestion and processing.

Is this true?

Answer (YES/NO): NO